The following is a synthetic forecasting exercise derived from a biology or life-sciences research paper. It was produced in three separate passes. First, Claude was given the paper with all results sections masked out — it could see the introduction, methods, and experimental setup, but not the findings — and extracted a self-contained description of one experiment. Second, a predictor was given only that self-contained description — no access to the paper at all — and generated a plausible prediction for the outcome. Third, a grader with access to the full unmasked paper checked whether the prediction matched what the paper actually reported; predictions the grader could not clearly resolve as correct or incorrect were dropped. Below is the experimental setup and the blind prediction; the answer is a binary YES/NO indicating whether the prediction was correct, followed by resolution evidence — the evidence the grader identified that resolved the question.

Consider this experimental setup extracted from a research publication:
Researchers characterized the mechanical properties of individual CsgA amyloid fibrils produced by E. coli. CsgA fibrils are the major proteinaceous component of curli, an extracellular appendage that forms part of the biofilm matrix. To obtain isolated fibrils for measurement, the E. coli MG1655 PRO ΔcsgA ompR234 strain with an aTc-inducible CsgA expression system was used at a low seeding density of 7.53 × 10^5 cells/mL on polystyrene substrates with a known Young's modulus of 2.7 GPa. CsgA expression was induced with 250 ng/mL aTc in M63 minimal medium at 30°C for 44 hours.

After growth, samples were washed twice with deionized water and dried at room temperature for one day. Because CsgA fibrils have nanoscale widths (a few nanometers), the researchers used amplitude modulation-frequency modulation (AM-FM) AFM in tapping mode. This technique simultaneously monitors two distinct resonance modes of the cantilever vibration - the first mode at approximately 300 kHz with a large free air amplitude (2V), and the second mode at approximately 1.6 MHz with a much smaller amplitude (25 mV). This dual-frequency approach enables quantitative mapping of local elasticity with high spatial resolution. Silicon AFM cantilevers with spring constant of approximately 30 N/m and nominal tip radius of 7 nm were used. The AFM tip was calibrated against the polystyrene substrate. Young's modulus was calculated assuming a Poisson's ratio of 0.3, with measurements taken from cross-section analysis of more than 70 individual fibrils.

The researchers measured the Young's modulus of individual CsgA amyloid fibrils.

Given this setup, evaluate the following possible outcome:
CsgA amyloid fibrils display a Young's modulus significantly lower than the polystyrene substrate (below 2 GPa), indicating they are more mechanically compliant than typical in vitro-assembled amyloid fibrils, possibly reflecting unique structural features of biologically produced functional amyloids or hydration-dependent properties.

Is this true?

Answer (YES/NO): NO